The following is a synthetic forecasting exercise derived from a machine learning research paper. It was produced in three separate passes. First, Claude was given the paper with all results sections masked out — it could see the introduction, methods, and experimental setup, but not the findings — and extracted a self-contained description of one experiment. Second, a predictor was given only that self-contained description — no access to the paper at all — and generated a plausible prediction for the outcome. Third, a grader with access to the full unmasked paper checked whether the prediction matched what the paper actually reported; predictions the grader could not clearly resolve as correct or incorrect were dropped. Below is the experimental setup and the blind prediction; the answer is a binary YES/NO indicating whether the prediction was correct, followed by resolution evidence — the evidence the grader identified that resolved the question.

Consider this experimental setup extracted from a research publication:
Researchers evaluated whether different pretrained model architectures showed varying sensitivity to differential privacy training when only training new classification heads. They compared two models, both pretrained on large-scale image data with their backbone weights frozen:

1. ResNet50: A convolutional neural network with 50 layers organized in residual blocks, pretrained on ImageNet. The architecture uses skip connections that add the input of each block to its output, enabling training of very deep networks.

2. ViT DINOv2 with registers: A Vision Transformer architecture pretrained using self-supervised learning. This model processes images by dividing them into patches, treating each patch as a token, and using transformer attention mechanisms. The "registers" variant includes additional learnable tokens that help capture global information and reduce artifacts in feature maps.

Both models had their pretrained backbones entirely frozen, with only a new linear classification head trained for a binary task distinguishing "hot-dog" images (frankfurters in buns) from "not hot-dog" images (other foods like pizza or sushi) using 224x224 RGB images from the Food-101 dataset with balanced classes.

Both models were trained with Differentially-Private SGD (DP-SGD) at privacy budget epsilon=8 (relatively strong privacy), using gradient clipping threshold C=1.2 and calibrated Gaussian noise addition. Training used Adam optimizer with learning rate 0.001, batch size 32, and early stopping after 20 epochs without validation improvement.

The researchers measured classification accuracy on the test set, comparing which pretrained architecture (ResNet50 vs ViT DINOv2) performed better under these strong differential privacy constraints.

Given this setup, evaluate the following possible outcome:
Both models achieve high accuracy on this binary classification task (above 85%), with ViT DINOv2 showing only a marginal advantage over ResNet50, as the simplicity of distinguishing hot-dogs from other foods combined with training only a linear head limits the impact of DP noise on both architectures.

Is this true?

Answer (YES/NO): NO